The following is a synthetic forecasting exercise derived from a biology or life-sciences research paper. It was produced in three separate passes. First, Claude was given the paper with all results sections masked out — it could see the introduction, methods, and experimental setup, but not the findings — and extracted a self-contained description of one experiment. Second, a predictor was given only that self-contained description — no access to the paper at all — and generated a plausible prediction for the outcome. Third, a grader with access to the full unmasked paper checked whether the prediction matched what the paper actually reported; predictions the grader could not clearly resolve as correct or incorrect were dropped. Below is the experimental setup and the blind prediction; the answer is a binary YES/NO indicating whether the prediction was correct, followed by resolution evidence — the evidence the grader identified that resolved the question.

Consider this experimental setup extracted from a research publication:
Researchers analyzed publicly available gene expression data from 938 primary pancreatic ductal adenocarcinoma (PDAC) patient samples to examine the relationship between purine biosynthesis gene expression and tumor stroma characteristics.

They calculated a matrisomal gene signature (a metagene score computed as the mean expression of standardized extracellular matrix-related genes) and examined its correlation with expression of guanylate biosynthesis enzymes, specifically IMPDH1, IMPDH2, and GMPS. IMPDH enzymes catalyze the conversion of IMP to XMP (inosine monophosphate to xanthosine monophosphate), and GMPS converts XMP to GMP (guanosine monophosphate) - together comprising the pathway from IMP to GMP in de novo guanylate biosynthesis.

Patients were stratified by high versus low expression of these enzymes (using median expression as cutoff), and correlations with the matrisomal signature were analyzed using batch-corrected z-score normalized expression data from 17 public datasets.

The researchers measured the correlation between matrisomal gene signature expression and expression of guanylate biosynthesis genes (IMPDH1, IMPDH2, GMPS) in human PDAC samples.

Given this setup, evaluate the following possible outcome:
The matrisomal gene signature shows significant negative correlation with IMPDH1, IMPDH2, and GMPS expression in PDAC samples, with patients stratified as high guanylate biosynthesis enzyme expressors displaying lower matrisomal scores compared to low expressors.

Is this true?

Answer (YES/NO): NO